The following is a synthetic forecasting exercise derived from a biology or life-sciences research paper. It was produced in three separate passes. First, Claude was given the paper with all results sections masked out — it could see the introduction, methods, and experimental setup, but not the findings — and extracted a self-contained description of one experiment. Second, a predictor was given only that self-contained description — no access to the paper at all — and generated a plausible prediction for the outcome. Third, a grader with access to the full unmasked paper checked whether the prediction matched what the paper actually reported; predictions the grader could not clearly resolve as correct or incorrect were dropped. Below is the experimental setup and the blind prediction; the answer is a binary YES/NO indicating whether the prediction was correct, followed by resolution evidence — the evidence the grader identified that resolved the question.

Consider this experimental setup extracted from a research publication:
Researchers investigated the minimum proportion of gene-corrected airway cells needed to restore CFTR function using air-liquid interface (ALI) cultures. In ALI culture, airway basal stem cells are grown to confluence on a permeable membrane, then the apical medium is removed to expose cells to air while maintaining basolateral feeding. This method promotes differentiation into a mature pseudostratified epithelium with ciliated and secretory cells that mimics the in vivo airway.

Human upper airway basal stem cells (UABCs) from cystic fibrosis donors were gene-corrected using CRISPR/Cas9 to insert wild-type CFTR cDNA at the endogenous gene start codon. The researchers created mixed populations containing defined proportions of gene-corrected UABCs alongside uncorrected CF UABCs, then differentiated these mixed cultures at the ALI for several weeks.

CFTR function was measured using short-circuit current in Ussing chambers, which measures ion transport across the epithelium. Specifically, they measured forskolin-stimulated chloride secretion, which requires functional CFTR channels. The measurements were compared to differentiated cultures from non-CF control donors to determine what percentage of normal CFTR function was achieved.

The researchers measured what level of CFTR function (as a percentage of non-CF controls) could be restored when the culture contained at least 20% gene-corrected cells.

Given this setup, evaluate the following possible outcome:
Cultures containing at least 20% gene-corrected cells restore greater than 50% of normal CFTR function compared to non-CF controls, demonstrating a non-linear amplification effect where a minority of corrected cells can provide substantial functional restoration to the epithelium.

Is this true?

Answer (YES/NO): NO